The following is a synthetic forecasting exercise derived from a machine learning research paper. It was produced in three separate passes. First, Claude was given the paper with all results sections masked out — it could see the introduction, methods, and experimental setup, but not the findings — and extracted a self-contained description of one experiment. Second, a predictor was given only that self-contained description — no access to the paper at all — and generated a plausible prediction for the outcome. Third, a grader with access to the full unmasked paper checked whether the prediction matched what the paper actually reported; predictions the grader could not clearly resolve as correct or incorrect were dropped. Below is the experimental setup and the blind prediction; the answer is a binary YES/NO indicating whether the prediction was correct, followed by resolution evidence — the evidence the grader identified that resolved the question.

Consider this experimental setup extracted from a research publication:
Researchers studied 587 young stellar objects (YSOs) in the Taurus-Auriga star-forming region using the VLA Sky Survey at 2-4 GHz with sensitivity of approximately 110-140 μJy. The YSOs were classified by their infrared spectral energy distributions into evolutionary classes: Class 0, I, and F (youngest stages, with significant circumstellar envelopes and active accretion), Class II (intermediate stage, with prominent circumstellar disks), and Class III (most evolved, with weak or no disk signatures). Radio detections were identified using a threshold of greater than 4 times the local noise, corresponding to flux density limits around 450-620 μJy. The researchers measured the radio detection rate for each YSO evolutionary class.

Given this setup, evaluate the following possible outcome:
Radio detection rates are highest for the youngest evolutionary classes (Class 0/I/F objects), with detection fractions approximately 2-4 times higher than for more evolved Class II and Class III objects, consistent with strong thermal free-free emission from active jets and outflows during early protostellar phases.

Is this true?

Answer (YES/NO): NO